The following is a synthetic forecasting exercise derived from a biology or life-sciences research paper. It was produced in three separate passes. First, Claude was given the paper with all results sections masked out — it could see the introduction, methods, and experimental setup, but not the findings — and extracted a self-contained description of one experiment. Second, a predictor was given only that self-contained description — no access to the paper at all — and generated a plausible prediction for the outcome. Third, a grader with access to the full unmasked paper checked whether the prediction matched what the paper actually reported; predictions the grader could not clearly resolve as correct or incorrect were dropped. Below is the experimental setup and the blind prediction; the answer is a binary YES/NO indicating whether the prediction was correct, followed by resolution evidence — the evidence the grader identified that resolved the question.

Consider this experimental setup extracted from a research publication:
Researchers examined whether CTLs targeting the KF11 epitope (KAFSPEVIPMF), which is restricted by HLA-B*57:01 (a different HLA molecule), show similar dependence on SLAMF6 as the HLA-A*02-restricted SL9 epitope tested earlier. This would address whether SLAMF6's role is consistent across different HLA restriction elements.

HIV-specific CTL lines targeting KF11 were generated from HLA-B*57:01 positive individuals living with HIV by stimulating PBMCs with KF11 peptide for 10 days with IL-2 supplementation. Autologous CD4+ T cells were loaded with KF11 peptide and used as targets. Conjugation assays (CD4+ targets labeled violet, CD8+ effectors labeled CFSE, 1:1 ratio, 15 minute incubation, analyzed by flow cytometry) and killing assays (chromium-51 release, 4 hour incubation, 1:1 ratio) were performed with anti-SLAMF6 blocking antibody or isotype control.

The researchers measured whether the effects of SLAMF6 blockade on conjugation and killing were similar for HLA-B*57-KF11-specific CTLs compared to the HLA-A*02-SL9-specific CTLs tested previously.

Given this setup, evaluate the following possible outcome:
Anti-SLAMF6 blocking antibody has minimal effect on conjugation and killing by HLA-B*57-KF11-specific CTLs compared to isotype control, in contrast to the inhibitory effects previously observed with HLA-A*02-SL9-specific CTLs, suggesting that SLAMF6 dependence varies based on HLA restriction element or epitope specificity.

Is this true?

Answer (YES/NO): NO